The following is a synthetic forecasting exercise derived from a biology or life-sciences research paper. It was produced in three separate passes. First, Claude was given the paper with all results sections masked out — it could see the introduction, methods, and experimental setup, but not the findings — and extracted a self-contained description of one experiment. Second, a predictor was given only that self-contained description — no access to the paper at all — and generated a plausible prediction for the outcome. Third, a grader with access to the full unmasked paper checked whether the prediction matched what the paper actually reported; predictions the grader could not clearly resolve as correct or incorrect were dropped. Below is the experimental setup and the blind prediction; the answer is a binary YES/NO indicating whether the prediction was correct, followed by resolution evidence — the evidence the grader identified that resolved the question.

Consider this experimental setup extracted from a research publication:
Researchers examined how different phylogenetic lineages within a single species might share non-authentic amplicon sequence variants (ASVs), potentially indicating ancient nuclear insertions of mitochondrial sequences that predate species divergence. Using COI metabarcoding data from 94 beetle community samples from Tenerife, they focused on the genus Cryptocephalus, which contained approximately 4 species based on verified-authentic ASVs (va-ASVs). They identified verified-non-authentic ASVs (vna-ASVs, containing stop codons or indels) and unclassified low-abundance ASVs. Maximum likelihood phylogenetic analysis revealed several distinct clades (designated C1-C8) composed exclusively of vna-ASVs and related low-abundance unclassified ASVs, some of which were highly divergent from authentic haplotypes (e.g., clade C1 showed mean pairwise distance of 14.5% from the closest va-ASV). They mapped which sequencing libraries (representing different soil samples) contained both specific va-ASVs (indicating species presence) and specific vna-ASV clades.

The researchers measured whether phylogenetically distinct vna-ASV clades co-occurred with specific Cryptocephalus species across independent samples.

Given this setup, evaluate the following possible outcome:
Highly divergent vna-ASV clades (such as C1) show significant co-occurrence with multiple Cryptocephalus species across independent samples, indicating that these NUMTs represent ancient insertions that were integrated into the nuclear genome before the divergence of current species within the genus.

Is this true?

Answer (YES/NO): YES